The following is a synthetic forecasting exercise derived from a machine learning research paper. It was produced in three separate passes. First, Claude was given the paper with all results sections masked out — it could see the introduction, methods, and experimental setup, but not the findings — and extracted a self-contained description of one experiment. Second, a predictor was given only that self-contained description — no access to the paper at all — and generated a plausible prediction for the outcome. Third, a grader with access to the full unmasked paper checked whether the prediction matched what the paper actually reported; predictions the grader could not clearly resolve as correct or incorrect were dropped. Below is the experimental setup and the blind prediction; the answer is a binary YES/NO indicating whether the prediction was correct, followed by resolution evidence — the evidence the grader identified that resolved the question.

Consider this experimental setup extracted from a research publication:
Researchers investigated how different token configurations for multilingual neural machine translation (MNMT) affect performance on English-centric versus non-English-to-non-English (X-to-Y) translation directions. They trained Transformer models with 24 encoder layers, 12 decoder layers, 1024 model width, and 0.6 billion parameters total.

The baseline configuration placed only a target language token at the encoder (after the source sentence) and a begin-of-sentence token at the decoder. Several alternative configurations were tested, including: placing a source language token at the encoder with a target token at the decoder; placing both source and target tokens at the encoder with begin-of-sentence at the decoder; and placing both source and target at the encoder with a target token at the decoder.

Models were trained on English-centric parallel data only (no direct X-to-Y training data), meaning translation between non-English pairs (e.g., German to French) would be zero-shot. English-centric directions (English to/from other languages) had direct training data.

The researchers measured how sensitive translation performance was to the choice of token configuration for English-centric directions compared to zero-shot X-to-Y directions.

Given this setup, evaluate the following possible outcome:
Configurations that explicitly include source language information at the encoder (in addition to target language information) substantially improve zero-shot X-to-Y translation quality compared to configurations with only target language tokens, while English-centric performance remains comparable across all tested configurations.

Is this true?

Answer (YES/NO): YES